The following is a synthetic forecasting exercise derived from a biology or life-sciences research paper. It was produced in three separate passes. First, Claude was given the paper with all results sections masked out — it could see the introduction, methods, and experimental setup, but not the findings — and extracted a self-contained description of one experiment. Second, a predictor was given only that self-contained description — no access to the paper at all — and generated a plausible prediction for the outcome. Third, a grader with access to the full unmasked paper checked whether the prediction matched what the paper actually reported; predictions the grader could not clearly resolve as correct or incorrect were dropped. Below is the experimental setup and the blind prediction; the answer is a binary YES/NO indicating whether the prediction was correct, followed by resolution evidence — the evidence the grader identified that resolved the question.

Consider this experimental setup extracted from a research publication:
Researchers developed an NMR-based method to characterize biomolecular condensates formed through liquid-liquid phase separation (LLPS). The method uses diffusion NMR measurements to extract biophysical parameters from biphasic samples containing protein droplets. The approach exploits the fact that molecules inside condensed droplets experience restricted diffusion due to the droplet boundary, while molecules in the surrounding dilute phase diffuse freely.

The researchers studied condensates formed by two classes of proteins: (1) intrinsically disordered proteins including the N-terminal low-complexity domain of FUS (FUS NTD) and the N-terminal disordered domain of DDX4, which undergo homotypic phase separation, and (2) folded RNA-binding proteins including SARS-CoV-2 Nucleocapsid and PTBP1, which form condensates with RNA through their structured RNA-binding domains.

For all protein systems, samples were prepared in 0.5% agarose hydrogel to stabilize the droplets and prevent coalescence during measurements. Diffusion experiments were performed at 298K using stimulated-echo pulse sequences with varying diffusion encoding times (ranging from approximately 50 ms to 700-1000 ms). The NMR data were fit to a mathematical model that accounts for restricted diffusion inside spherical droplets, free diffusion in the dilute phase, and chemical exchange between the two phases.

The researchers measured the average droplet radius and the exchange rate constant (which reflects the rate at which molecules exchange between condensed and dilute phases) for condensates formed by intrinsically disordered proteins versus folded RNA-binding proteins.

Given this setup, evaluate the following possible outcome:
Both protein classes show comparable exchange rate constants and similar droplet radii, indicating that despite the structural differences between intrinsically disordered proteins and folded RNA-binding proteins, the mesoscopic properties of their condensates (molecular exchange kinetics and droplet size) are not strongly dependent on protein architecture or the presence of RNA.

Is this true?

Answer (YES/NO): NO